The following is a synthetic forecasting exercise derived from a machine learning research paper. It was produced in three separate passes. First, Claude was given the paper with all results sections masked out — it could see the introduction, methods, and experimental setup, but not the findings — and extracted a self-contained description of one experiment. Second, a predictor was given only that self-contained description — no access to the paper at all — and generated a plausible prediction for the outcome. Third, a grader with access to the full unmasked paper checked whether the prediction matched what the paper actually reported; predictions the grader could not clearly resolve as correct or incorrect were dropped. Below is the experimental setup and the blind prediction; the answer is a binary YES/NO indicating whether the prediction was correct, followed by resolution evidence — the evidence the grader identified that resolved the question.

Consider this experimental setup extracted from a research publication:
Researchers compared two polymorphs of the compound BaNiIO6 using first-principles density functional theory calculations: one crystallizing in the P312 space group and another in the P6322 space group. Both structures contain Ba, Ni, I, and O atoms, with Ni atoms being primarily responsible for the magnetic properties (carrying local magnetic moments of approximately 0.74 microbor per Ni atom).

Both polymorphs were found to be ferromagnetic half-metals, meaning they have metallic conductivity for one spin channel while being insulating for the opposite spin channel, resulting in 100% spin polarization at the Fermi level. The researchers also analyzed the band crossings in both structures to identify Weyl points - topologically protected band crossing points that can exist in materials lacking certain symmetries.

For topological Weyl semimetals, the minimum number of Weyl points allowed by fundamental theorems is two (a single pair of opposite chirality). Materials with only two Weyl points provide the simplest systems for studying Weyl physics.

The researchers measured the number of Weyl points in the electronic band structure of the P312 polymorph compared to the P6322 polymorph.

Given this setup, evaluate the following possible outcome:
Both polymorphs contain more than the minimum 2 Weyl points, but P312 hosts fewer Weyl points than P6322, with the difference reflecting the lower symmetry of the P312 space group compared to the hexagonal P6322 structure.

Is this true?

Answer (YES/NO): NO